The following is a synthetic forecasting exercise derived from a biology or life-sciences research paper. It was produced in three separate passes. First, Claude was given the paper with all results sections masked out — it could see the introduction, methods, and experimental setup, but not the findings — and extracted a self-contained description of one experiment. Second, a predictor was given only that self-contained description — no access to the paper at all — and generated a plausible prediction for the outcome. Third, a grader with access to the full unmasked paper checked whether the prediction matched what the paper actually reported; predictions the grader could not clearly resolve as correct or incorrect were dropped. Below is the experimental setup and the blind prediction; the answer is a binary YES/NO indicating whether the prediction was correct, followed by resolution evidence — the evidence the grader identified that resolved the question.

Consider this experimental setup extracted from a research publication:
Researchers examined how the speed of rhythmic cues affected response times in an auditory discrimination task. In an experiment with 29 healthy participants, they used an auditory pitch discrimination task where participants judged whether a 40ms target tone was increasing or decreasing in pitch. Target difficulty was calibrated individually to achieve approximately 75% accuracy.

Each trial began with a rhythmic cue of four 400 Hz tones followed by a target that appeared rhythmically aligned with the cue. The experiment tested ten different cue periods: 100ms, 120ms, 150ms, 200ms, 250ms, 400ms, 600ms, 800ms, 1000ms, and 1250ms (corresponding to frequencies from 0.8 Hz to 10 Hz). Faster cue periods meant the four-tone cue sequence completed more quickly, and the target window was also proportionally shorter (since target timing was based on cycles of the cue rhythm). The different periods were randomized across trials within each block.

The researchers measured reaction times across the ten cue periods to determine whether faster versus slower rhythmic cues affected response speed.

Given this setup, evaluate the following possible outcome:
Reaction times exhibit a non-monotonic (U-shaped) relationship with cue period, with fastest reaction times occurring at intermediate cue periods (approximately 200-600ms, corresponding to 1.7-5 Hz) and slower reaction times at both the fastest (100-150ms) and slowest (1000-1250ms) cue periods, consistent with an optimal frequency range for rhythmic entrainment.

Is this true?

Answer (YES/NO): NO